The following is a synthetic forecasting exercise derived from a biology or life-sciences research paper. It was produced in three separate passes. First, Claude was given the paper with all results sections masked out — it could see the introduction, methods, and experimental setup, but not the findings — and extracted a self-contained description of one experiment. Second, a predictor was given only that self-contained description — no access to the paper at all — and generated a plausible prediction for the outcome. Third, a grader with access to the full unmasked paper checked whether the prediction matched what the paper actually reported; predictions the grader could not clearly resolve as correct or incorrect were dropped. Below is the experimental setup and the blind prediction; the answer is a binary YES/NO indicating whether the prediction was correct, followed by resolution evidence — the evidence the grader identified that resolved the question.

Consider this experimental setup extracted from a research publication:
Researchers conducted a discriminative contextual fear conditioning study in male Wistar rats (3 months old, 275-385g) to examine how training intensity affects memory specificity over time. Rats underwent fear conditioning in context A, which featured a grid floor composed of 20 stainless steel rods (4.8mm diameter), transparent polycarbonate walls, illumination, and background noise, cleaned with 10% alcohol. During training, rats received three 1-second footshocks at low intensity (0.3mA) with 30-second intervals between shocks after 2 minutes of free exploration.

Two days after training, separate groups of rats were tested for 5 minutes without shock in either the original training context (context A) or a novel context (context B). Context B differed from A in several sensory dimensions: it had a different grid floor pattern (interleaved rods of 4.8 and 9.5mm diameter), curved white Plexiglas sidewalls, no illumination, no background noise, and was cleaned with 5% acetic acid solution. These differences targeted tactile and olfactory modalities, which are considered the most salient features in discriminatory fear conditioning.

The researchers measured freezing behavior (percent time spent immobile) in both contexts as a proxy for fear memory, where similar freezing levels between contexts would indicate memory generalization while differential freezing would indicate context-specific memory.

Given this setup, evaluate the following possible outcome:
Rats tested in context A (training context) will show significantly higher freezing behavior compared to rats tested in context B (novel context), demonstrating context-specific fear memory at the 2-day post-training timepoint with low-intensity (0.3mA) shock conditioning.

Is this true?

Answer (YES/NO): NO